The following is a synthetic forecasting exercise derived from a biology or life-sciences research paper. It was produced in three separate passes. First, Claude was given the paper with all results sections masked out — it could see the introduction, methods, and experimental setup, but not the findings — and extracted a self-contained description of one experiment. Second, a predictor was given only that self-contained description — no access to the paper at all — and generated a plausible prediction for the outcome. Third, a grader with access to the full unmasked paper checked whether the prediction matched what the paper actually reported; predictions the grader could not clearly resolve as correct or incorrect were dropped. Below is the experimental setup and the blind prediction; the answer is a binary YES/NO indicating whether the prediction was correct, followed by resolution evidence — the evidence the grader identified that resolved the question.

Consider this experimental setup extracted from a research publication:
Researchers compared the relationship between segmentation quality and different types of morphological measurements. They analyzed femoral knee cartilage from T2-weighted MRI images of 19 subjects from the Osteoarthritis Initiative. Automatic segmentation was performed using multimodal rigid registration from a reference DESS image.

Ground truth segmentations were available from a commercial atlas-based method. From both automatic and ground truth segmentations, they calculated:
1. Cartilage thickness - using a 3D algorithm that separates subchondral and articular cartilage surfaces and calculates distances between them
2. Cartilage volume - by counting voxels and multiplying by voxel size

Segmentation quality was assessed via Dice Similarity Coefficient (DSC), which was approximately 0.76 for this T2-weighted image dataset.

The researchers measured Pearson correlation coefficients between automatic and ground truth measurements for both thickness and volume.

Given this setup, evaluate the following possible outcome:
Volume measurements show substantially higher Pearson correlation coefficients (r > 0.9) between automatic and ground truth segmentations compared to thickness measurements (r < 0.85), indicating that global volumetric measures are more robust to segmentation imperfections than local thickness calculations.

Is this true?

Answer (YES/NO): NO